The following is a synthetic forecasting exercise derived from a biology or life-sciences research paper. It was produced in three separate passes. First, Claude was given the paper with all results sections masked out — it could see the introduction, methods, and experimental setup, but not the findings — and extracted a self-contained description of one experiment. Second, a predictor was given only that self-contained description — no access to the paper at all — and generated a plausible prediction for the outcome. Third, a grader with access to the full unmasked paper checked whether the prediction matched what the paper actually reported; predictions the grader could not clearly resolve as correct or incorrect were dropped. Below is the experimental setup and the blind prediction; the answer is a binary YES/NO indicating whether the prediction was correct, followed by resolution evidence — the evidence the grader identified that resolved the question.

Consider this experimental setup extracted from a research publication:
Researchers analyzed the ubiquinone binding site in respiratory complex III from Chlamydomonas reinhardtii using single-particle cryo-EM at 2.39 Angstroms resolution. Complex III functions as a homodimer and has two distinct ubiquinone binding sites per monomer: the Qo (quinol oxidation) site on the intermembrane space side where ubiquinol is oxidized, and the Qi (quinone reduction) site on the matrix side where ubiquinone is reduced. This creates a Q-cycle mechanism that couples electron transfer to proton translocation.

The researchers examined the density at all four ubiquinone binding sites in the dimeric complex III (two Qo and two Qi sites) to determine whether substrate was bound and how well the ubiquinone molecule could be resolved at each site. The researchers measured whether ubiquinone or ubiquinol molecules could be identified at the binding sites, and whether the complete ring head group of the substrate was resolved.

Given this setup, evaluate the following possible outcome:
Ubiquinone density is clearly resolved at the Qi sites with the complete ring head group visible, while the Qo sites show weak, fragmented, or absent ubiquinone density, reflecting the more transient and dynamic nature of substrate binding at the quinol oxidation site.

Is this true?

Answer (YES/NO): NO